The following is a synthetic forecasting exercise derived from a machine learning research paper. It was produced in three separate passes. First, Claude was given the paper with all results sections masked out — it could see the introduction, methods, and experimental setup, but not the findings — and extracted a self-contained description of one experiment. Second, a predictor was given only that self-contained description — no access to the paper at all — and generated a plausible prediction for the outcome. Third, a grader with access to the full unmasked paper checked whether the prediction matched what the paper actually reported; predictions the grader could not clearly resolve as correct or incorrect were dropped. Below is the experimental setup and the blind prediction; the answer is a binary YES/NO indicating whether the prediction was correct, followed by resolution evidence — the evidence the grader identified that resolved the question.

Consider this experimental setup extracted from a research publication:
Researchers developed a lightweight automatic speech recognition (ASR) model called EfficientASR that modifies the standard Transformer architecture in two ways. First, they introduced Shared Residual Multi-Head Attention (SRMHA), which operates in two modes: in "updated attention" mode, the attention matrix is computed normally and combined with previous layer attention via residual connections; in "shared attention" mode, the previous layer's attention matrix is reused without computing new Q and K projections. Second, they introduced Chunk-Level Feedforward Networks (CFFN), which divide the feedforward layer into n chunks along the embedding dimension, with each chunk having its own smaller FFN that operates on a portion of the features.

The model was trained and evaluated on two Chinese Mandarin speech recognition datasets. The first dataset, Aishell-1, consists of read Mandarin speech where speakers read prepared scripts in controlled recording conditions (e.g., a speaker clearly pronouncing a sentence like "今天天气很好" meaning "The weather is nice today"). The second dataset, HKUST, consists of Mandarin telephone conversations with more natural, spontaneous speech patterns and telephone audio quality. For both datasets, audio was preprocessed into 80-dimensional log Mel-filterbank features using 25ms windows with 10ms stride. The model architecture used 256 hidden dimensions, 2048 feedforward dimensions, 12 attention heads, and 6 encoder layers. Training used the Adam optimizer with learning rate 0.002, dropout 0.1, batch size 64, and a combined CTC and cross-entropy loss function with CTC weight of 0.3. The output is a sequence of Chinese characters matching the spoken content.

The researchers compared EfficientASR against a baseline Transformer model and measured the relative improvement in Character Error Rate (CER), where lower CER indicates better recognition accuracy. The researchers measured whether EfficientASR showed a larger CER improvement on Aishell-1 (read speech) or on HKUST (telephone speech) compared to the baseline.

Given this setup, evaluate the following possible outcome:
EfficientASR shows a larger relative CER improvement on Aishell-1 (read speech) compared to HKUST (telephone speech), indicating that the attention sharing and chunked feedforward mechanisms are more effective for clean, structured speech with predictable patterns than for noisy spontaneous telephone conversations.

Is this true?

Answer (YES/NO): YES